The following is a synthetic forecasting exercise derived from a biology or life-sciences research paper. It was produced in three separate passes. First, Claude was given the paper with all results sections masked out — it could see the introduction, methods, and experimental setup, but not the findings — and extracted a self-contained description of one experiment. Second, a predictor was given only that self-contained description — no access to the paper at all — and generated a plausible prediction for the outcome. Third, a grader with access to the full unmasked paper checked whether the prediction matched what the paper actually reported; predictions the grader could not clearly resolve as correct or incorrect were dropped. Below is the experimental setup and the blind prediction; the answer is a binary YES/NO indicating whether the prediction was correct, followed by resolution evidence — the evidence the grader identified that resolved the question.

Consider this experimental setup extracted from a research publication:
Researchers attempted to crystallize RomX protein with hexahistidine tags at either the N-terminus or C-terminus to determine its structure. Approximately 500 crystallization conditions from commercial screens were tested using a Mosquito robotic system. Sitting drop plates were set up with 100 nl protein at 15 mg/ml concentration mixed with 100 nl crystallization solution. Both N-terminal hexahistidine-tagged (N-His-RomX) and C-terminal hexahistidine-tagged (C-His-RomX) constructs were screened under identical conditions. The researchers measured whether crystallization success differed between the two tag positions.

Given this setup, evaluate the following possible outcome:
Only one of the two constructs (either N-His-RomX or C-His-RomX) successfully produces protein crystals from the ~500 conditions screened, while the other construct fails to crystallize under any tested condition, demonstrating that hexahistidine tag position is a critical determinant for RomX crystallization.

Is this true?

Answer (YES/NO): YES